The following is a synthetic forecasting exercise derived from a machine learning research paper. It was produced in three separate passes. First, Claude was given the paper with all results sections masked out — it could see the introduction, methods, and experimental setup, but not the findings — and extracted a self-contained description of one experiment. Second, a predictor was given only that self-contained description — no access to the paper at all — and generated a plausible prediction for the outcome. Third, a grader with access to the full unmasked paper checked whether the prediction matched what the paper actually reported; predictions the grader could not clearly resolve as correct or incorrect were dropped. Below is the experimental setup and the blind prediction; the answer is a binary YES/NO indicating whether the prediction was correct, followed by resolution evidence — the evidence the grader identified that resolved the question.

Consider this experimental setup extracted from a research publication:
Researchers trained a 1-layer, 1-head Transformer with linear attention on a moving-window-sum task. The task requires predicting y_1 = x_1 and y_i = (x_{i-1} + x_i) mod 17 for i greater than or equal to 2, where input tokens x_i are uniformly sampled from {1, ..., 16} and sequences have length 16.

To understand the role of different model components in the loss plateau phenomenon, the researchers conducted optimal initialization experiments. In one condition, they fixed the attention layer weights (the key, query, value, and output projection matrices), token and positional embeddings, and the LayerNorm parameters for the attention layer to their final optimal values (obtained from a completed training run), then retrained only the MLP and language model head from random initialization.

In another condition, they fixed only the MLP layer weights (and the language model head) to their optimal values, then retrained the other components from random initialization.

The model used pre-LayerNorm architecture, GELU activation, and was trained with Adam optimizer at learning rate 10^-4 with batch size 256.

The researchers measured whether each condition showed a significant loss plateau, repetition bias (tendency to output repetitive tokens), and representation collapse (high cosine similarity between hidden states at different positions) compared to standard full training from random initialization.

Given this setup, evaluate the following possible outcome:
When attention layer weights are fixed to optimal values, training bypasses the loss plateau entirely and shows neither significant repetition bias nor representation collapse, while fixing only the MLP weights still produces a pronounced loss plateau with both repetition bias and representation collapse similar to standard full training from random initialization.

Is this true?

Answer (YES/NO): YES